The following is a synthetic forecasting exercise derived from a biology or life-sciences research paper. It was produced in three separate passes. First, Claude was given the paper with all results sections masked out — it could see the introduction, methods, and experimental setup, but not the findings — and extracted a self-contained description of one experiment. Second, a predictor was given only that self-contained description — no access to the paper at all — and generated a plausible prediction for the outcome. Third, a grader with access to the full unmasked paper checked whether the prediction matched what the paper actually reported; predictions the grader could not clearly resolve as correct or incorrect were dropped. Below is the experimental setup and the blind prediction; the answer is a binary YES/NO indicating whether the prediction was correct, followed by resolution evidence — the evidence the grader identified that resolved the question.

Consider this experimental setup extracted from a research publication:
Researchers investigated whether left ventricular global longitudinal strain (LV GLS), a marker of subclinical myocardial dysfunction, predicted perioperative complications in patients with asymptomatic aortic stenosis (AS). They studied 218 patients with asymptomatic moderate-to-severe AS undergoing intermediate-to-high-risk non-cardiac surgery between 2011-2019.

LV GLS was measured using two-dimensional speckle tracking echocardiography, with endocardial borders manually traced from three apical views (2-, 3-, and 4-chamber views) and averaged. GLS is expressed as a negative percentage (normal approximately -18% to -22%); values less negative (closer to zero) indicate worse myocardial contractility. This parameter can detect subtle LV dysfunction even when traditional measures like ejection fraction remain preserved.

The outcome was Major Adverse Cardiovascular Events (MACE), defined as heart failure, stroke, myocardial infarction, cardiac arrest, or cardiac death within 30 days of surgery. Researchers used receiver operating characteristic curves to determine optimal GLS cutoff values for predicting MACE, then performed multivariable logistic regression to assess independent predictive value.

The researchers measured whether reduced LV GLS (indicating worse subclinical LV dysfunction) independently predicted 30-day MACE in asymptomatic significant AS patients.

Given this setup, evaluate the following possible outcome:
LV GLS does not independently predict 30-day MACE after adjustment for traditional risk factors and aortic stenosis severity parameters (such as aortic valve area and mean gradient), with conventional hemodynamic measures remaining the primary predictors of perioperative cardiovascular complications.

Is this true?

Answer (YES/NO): NO